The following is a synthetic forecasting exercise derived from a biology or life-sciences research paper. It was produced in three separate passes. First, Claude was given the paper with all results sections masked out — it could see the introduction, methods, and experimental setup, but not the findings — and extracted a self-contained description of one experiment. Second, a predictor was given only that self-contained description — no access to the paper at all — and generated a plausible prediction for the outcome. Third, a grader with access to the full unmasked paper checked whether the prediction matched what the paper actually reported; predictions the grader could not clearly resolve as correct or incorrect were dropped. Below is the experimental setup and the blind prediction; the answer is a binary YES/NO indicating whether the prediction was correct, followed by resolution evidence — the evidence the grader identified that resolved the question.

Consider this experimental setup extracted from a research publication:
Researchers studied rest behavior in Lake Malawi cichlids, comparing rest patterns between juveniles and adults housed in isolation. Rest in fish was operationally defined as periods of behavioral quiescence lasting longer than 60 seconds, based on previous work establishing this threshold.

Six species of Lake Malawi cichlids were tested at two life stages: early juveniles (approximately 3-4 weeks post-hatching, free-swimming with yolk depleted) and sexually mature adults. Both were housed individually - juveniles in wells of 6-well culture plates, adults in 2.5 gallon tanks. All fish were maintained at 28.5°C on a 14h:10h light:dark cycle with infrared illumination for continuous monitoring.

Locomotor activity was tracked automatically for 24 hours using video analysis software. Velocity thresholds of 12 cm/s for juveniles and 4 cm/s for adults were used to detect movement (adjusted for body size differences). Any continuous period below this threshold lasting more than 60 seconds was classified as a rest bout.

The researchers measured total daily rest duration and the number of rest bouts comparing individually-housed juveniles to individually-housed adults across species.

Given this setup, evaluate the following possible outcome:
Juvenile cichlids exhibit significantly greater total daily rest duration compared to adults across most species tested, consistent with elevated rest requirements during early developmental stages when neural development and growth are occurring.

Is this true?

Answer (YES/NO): NO